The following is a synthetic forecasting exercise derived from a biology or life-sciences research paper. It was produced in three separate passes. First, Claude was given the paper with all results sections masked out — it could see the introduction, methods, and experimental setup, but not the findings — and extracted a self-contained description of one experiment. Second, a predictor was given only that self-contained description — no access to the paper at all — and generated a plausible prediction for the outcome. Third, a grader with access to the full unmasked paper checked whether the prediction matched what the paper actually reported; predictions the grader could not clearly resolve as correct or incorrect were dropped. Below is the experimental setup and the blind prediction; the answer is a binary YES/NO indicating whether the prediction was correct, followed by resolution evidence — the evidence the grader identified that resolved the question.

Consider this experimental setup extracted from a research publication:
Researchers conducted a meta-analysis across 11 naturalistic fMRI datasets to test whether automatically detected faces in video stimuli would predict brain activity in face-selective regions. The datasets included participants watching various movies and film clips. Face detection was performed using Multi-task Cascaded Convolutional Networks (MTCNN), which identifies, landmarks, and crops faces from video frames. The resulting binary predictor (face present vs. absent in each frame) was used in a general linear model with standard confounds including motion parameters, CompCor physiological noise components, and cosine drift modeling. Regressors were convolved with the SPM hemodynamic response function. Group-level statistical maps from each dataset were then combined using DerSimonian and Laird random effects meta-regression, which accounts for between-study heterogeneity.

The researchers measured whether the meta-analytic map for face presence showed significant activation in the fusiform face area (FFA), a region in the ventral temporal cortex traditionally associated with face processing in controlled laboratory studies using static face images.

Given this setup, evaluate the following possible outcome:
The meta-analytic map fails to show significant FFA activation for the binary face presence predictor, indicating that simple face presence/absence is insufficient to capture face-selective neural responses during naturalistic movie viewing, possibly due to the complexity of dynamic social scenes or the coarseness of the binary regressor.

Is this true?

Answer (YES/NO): YES